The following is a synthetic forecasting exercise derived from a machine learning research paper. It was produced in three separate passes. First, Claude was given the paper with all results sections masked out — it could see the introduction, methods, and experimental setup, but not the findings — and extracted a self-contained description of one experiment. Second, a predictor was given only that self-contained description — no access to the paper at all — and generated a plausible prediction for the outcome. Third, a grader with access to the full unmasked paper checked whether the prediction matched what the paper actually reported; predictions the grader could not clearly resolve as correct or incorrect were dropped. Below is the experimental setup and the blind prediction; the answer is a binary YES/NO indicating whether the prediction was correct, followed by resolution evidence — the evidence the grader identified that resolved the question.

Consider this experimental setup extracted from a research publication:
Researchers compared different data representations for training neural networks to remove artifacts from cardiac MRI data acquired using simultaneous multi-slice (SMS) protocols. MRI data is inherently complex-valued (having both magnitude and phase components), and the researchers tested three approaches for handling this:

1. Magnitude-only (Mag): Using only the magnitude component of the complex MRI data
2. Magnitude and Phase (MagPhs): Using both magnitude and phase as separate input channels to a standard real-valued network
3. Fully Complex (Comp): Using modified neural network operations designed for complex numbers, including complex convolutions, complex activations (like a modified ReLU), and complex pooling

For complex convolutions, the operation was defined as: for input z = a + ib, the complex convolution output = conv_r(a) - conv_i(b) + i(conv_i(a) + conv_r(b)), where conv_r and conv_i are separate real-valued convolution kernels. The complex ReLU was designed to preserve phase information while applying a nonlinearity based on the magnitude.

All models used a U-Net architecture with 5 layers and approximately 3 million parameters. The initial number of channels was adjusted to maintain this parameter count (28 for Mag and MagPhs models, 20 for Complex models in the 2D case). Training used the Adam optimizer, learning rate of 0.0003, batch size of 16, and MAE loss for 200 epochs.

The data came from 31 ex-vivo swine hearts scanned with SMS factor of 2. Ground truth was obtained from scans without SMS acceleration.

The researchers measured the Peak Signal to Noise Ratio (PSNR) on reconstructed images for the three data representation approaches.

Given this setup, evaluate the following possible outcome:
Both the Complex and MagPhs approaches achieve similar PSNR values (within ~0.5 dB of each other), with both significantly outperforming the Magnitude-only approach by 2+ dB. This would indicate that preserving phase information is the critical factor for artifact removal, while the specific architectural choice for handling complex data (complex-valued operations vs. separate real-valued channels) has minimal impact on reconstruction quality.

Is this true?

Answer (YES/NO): NO